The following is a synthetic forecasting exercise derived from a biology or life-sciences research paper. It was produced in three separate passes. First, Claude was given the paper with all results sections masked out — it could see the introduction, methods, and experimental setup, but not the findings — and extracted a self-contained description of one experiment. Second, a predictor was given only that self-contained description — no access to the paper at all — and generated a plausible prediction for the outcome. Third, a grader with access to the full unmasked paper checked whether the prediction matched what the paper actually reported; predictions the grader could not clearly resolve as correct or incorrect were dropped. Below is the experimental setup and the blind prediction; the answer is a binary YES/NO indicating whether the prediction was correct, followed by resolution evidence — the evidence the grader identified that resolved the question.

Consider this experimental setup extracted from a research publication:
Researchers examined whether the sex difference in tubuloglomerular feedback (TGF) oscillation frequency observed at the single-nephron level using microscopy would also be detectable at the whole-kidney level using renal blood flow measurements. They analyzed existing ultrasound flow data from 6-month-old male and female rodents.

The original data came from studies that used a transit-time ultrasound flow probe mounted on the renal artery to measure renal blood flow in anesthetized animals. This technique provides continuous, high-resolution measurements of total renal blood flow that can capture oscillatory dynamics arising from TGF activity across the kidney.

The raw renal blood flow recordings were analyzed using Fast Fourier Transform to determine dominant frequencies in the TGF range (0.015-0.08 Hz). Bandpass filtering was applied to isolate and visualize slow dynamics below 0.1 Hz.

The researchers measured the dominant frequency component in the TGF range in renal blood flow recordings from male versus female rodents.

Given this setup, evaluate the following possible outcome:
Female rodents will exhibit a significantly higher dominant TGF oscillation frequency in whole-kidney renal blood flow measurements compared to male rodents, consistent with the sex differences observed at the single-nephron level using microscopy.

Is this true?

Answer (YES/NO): NO